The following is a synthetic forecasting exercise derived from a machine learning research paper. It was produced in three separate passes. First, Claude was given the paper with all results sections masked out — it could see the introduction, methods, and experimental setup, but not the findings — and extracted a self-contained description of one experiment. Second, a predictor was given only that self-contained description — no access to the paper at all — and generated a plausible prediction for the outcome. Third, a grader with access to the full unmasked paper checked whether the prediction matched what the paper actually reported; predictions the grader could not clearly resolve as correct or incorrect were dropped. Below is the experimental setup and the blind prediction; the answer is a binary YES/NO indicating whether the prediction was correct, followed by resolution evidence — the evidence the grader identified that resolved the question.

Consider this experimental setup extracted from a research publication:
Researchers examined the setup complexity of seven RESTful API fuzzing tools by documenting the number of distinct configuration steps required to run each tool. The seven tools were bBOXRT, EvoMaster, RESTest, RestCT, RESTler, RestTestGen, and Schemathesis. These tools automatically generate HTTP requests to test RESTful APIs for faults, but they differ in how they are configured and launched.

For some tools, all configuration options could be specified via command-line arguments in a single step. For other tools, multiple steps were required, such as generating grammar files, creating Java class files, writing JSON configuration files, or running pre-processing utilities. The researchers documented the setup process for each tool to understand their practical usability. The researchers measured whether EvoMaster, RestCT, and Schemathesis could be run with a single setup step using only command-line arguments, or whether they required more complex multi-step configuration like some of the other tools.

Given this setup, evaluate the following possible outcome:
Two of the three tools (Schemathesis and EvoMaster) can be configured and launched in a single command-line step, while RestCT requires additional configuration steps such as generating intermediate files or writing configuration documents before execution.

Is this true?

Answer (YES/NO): NO